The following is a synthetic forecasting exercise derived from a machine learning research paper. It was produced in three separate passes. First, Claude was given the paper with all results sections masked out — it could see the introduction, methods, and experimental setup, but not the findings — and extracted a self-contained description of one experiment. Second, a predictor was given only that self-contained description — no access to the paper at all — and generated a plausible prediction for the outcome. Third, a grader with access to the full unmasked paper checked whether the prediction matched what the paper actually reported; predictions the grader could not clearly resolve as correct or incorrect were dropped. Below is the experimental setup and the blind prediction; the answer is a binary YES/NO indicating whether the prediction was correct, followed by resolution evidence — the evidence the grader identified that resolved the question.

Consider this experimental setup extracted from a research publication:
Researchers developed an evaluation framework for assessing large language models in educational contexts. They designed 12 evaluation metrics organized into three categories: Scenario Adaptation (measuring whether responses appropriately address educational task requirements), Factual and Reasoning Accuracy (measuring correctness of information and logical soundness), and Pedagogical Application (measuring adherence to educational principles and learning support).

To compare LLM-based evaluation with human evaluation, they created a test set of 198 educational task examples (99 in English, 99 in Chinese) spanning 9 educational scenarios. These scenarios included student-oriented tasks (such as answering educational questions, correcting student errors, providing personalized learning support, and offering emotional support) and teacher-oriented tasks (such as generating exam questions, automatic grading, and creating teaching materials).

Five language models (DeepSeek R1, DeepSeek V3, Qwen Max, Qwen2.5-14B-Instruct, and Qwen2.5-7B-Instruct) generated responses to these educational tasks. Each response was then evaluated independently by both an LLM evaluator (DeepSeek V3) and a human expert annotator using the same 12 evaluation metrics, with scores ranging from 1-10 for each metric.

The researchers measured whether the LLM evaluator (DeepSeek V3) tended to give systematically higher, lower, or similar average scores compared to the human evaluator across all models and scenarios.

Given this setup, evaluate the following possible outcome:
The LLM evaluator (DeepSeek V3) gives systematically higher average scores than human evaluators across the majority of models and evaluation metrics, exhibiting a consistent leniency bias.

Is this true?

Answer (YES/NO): YES